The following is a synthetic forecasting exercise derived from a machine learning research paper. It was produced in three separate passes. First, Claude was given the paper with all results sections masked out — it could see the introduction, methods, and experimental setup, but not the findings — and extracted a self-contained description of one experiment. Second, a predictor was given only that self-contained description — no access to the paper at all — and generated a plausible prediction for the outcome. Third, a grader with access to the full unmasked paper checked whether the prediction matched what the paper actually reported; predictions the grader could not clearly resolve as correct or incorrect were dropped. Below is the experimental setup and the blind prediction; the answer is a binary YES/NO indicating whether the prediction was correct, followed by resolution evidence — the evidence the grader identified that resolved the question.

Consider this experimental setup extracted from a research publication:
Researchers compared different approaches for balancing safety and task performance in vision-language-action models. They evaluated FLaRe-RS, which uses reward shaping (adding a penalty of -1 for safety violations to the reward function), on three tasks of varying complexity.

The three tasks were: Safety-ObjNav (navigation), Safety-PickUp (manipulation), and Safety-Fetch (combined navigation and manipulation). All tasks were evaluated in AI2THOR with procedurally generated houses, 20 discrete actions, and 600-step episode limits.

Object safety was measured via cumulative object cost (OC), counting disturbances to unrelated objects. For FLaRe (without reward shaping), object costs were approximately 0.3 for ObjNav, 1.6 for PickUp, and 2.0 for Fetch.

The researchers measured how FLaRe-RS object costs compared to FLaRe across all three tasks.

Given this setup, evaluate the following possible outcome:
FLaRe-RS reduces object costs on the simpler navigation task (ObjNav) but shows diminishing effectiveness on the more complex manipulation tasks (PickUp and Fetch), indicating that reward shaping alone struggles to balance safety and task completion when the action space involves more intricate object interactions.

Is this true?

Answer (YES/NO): NO